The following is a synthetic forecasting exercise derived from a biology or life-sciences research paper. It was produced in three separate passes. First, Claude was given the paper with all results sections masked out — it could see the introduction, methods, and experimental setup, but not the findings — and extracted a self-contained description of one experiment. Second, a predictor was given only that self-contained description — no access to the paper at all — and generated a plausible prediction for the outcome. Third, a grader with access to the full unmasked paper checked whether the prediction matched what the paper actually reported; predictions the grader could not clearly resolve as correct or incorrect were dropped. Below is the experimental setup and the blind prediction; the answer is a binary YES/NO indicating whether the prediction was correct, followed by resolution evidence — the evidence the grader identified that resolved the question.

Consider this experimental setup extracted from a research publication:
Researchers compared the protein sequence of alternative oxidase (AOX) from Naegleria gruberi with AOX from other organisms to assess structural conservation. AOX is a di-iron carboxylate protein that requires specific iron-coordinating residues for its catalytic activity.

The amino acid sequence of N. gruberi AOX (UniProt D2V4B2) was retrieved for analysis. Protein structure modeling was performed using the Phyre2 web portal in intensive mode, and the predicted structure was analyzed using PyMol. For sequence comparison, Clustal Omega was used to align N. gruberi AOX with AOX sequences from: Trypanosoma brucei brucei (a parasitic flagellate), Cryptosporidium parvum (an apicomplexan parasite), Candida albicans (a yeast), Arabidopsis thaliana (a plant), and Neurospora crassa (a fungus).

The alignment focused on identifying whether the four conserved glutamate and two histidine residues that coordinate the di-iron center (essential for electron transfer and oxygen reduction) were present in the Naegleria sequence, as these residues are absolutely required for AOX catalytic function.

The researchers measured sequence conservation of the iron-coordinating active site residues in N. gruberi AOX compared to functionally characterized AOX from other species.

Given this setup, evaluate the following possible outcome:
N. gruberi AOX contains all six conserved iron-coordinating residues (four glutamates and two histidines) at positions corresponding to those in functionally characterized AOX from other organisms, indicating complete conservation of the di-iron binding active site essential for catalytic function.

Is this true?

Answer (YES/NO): YES